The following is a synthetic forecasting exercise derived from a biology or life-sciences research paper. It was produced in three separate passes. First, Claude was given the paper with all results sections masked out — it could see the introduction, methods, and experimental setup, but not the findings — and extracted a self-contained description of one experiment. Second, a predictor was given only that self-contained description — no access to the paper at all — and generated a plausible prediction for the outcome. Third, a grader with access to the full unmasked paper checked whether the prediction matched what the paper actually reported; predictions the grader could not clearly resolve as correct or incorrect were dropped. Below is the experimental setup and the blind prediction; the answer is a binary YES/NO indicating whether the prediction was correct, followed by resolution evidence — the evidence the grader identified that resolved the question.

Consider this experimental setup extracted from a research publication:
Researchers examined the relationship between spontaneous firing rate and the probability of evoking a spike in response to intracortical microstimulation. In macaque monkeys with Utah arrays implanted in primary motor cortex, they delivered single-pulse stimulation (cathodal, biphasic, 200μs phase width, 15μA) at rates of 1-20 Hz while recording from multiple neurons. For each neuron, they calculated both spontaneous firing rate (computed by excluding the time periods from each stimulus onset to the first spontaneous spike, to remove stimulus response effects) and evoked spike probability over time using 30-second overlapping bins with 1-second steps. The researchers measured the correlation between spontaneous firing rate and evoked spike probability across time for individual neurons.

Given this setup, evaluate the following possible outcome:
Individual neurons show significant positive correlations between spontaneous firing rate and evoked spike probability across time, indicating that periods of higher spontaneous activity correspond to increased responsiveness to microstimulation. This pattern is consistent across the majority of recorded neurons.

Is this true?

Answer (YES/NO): NO